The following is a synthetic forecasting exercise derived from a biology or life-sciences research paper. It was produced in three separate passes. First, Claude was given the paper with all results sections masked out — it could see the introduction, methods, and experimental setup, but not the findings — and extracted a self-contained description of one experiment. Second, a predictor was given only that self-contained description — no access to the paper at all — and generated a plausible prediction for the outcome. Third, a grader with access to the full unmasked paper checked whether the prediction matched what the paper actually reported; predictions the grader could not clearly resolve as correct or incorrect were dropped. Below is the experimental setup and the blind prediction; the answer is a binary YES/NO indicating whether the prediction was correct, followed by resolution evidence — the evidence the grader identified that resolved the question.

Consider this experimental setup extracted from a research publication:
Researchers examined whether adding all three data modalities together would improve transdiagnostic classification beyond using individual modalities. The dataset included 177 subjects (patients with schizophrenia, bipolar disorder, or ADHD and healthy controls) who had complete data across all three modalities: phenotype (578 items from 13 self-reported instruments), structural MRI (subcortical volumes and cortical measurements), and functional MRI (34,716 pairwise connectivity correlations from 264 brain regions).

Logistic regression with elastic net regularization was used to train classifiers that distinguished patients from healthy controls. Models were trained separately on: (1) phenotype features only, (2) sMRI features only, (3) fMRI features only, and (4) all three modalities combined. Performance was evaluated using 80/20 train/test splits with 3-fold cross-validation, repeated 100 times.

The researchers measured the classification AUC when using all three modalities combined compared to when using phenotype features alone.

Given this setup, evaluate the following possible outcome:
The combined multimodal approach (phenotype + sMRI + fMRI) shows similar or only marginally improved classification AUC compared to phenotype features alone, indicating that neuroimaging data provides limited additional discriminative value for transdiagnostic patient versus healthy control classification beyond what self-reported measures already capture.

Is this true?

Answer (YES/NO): YES